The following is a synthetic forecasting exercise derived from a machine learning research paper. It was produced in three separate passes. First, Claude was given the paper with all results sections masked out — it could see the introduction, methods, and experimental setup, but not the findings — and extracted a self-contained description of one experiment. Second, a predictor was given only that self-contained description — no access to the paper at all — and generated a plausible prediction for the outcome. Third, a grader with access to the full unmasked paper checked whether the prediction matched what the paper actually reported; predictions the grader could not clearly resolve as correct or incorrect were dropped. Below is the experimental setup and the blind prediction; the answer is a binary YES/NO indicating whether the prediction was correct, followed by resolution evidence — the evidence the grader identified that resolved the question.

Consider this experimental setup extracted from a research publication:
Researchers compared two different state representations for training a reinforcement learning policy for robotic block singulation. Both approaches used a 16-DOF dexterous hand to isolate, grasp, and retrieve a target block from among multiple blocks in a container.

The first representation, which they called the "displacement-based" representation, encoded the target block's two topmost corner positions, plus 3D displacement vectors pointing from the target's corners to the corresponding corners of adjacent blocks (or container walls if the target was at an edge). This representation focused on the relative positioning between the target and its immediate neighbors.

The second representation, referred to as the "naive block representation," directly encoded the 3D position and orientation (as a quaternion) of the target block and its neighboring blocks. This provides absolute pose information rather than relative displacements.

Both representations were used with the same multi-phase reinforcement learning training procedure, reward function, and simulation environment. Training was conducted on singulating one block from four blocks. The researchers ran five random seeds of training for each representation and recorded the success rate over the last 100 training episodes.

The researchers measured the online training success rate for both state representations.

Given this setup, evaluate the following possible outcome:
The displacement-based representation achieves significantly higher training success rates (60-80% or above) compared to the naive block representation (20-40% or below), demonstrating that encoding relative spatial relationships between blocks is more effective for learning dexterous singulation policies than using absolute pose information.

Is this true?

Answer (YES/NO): NO